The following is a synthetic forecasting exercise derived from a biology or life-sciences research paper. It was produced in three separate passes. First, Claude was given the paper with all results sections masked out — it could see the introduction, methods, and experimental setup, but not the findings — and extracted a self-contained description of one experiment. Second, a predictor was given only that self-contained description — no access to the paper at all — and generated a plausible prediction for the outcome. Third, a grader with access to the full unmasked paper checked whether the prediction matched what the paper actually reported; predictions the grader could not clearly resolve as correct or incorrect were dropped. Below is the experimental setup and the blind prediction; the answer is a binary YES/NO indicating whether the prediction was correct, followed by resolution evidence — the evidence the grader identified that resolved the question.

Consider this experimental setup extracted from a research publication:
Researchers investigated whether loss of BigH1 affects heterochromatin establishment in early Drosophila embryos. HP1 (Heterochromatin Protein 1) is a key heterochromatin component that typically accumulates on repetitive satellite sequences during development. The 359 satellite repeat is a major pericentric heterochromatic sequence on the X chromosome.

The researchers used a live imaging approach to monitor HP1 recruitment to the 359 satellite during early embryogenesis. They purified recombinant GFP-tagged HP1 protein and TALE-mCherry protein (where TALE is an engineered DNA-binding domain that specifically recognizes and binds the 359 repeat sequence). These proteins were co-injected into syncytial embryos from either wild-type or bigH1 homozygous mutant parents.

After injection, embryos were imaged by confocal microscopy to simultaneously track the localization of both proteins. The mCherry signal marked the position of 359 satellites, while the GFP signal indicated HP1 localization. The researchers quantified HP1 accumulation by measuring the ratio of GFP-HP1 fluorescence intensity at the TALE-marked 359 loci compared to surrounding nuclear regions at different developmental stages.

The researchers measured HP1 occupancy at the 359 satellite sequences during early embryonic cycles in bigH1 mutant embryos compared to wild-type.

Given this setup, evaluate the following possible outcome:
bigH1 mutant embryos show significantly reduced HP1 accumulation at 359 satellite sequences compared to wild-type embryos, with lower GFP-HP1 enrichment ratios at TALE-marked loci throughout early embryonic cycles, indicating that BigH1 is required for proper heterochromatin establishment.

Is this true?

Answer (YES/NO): NO